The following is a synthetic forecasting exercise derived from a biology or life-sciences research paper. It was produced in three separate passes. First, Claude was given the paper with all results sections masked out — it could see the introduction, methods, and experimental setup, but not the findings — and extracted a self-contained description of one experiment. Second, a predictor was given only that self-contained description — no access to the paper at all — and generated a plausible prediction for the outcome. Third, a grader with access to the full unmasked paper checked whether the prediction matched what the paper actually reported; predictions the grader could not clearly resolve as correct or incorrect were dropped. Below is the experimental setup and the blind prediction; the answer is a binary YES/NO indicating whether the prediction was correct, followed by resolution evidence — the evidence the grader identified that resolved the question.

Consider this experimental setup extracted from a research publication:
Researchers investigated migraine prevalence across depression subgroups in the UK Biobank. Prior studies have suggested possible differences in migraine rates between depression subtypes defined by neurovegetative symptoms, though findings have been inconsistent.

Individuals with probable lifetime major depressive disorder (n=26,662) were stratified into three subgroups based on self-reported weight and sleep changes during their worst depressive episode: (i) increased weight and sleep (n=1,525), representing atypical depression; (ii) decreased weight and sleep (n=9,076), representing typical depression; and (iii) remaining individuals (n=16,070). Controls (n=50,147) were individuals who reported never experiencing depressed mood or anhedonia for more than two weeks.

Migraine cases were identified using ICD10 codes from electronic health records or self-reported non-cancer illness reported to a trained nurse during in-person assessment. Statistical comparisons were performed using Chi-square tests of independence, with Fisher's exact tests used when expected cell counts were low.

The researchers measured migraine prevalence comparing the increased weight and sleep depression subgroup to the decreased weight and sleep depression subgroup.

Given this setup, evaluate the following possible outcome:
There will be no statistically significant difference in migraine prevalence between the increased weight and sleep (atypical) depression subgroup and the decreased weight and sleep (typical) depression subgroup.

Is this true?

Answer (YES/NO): NO